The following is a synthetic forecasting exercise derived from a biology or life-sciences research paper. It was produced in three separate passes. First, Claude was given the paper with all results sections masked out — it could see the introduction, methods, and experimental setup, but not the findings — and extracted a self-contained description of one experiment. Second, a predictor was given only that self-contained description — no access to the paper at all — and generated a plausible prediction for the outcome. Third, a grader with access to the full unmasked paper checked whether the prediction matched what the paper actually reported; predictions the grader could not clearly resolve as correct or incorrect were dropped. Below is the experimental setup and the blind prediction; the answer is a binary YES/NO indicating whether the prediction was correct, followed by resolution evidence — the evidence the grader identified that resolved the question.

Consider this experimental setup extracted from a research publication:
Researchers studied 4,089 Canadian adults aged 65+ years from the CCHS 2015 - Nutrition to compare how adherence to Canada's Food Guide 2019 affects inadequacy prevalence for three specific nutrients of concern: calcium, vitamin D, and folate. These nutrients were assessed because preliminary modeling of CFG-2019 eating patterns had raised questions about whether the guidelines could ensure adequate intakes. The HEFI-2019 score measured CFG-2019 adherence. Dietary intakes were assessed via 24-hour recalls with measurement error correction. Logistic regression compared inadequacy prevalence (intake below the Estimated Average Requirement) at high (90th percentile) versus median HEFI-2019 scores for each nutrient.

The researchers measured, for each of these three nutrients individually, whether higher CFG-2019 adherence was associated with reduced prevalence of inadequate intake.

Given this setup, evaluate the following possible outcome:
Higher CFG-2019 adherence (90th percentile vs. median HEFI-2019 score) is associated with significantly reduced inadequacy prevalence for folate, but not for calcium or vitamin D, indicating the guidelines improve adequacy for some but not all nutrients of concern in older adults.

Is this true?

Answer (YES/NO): NO